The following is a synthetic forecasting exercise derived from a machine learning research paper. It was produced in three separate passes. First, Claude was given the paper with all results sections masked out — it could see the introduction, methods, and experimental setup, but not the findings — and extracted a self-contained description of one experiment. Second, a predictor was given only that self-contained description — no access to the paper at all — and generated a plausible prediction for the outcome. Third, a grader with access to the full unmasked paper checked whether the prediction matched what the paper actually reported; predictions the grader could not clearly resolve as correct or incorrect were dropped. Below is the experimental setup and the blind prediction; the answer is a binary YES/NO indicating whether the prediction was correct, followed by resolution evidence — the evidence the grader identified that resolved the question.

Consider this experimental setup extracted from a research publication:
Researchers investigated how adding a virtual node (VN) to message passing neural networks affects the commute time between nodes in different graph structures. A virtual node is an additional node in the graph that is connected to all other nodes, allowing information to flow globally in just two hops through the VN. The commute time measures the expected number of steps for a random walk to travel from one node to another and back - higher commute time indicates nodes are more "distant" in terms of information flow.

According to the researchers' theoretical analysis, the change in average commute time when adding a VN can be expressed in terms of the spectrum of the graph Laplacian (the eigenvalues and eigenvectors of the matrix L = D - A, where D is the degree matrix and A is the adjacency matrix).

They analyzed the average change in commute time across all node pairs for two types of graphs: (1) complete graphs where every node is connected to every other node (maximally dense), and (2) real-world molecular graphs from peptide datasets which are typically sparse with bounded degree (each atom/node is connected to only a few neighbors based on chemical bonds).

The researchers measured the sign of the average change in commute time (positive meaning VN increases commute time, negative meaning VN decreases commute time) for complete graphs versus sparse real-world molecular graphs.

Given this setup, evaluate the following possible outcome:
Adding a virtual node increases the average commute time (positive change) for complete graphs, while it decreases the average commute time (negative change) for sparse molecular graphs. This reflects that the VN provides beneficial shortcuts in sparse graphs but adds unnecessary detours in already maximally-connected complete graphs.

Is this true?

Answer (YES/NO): YES